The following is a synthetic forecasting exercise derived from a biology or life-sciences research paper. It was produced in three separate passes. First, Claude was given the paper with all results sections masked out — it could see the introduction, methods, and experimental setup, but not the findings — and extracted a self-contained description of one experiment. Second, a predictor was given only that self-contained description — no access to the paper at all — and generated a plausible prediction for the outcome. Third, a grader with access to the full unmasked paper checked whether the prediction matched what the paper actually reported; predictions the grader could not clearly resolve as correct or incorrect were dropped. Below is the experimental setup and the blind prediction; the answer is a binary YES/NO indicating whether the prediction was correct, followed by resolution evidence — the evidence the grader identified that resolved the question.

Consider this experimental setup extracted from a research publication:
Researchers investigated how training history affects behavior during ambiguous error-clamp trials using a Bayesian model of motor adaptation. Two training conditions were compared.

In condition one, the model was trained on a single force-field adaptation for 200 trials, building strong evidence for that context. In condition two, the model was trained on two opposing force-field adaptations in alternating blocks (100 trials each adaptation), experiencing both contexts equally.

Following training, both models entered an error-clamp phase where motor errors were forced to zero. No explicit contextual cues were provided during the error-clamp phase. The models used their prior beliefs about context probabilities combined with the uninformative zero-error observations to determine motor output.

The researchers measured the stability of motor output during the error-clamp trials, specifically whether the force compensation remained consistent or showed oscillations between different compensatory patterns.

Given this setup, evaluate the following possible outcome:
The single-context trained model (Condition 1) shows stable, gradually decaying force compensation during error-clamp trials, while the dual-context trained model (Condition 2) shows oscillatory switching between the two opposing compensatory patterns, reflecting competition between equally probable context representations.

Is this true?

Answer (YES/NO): NO